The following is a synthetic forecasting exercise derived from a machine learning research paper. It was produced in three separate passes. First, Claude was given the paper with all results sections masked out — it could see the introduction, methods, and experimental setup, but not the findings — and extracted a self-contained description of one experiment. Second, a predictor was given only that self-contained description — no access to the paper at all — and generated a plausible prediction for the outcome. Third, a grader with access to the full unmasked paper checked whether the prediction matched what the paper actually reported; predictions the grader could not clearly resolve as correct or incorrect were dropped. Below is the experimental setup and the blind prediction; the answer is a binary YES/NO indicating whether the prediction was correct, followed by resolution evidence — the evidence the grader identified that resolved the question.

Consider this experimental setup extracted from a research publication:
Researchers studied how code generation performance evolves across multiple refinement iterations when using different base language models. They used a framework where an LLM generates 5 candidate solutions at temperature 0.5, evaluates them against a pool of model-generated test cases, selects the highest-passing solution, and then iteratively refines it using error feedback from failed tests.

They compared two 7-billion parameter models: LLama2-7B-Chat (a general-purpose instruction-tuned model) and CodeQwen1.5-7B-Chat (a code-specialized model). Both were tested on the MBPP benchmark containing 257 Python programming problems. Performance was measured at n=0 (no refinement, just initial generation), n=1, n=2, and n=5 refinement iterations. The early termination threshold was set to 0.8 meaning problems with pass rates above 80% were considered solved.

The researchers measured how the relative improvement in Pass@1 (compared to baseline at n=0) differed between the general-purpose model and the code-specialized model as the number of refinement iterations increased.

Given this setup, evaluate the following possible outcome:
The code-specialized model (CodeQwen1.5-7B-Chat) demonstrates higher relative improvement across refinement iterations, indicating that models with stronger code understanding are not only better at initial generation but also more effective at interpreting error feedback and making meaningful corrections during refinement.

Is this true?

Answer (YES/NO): NO